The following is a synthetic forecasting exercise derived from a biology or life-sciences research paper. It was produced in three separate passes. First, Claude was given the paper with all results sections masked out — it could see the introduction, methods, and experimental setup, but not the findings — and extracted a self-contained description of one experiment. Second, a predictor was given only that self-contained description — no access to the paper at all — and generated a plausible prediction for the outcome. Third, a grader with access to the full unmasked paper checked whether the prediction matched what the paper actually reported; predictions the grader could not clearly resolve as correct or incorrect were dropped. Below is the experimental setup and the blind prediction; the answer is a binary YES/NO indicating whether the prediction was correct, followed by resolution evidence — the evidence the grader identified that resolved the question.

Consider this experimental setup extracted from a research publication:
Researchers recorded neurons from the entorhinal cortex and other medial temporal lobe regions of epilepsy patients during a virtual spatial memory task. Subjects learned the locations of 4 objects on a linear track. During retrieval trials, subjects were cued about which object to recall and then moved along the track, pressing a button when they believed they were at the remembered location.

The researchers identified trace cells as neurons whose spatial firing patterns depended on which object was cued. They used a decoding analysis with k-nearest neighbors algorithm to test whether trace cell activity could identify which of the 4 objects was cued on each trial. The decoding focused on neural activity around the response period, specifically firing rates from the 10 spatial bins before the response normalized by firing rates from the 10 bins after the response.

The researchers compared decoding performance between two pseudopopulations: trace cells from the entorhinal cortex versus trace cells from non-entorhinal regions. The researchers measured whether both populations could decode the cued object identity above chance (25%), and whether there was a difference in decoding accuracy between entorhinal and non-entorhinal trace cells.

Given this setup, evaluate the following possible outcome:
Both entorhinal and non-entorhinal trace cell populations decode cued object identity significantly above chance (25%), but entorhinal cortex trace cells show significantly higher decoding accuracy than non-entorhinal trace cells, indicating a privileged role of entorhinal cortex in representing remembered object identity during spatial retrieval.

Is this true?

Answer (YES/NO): NO